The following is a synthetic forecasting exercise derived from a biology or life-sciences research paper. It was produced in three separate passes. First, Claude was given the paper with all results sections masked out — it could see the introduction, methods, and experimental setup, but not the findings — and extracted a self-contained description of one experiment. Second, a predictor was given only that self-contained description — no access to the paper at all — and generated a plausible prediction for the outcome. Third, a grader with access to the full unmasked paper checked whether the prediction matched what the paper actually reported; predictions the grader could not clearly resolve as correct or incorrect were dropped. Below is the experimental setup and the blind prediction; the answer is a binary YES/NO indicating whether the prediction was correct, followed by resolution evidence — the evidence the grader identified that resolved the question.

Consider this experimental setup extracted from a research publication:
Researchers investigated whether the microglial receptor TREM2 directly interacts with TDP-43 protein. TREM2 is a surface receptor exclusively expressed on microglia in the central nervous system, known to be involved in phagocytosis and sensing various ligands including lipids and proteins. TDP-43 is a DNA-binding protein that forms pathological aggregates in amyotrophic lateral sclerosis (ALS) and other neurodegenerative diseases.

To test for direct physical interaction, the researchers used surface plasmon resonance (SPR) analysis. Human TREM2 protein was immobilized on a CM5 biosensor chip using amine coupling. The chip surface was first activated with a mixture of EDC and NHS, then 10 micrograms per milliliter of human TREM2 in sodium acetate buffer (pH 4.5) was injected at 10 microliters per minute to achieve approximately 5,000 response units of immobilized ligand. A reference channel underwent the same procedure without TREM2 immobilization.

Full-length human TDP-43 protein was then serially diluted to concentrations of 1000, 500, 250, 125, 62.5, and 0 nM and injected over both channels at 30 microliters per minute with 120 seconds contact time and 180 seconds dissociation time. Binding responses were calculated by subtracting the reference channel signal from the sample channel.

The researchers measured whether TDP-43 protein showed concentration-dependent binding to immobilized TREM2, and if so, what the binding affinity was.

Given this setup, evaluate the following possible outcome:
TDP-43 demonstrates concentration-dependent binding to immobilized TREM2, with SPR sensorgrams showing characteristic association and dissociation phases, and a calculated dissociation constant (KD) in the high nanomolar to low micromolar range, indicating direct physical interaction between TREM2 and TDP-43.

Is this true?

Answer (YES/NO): YES